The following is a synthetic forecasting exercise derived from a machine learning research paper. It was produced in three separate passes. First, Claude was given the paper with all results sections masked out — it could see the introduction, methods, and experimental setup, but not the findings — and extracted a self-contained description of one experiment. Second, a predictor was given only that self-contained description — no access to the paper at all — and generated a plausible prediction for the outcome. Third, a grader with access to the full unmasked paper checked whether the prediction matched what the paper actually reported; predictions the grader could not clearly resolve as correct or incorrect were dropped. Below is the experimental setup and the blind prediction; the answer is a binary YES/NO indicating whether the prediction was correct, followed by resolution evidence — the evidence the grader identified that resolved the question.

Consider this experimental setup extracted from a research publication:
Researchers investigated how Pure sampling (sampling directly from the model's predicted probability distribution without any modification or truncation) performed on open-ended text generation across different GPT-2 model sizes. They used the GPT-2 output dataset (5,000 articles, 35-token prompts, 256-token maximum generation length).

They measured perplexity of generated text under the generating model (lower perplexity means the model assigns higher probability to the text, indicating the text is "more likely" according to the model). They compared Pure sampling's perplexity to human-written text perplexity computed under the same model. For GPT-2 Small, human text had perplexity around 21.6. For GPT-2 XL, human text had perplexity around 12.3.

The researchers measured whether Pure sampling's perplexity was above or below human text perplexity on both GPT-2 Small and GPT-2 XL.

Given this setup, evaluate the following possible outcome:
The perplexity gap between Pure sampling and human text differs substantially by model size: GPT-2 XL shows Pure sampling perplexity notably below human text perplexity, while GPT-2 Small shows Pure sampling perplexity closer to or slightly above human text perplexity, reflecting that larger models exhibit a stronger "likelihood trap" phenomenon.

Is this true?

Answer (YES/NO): NO